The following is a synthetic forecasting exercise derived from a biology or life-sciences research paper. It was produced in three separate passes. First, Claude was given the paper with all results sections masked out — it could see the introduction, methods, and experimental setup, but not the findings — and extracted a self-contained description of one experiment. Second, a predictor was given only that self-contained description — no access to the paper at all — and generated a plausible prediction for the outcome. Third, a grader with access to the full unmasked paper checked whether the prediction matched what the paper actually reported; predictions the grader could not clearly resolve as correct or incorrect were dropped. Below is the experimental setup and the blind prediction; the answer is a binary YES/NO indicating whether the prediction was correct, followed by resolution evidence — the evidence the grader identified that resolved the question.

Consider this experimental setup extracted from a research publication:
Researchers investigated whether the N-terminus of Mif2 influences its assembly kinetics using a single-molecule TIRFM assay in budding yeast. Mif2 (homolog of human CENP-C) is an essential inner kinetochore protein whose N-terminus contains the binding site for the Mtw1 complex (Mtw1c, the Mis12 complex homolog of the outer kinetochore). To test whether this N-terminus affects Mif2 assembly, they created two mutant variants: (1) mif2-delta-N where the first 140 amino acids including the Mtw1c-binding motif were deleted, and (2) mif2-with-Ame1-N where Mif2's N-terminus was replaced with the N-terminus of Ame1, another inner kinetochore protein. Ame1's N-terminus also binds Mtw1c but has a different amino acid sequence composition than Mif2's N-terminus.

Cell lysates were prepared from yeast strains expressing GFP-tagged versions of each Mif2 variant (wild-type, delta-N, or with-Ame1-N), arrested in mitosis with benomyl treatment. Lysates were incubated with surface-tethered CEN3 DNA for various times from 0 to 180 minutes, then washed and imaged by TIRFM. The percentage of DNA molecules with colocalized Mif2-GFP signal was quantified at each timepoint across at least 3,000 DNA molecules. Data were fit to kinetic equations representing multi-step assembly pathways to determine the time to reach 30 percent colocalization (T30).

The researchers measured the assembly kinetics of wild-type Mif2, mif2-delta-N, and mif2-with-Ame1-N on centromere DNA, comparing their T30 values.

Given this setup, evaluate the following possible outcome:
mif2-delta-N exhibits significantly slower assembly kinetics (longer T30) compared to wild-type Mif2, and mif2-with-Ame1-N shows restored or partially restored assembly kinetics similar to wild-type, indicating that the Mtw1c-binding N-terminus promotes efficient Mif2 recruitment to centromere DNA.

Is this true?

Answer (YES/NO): NO